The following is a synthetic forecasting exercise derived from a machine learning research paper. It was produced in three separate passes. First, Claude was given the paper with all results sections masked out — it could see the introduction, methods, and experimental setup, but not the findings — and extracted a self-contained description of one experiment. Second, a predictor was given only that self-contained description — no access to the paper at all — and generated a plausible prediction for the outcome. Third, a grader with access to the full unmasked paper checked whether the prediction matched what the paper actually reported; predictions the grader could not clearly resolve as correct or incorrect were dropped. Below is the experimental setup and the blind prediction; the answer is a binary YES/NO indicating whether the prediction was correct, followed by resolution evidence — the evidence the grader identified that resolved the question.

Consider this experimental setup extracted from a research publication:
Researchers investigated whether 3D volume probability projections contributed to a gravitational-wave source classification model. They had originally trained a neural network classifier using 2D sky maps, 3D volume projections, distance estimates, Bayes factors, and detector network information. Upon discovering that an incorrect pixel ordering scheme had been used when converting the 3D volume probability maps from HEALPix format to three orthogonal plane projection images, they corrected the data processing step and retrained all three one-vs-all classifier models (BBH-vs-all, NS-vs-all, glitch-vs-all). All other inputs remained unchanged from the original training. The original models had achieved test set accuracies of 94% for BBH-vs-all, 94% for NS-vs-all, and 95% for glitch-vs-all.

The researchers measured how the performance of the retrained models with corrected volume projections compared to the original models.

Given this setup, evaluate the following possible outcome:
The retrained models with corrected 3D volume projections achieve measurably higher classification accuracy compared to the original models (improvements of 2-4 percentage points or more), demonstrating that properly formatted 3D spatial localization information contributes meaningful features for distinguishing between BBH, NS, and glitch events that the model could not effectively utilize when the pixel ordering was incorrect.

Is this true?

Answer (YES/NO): NO